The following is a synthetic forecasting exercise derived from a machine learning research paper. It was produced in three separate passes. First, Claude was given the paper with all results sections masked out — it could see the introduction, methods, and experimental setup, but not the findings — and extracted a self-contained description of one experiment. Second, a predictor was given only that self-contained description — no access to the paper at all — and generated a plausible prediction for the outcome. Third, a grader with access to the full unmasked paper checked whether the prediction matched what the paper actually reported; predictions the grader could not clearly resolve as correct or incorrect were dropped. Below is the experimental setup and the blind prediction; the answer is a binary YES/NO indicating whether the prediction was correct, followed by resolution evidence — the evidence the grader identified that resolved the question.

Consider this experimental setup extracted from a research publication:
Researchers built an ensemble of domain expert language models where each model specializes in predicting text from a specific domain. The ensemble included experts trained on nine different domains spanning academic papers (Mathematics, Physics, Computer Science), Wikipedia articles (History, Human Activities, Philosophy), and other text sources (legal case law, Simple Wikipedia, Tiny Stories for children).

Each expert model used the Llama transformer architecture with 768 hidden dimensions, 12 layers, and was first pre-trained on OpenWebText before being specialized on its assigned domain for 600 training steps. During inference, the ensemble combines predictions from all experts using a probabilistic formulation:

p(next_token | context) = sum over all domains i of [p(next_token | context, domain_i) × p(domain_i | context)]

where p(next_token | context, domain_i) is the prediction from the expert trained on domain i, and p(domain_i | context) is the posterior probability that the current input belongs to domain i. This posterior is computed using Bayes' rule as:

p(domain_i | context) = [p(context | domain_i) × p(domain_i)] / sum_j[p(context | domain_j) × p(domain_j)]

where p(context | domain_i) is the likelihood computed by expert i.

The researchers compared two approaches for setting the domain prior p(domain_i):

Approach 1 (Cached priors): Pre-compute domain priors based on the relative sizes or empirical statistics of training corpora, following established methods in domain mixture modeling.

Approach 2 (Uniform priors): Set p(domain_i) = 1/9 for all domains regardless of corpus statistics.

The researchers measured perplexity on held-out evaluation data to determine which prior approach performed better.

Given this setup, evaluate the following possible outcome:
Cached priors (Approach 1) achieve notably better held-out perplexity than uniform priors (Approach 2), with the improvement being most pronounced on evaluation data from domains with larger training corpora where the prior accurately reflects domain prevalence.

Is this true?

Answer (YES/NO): NO